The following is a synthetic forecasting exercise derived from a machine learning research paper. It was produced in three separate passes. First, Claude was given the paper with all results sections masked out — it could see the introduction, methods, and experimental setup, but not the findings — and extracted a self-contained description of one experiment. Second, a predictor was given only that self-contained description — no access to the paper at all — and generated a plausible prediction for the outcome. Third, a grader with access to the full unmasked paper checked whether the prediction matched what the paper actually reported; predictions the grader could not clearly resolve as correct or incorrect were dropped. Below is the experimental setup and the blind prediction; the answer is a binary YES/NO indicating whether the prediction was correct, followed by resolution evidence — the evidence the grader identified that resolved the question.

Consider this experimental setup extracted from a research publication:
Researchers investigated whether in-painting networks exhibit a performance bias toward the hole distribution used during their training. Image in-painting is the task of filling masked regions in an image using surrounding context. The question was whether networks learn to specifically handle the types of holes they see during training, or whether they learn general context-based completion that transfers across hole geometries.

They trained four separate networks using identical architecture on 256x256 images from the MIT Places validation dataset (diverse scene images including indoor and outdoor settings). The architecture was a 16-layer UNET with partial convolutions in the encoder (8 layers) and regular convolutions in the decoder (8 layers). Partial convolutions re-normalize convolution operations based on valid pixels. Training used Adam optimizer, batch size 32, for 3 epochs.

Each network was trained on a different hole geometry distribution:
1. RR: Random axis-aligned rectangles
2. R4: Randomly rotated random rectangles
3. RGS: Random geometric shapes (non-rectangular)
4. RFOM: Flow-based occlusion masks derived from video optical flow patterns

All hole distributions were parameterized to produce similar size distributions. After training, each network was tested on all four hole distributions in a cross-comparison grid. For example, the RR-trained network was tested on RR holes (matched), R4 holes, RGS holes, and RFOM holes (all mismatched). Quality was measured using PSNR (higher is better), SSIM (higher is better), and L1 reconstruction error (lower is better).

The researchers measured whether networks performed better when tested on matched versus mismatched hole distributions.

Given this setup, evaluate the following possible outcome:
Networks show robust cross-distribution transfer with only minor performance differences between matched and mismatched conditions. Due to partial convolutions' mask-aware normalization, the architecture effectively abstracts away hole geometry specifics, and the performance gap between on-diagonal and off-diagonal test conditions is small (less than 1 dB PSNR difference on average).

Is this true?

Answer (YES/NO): NO